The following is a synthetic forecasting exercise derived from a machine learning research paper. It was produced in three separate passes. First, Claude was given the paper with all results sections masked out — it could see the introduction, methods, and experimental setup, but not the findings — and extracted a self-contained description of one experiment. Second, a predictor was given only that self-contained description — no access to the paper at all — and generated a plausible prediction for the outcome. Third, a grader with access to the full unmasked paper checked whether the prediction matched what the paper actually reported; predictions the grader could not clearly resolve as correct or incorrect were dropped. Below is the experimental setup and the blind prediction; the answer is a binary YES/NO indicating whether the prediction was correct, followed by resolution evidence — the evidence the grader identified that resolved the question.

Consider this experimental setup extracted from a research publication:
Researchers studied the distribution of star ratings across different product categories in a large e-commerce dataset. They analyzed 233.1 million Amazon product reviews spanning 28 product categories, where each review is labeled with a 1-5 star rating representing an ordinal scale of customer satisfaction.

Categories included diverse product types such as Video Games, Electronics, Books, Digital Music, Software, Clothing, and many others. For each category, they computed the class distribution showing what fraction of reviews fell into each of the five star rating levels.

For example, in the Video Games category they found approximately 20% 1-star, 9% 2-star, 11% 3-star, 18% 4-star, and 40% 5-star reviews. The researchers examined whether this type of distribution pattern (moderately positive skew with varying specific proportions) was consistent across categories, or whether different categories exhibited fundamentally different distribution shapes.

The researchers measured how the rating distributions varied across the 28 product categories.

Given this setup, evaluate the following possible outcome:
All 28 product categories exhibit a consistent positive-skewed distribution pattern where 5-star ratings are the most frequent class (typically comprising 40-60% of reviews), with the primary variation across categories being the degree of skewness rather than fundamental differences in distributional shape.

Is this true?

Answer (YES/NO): NO